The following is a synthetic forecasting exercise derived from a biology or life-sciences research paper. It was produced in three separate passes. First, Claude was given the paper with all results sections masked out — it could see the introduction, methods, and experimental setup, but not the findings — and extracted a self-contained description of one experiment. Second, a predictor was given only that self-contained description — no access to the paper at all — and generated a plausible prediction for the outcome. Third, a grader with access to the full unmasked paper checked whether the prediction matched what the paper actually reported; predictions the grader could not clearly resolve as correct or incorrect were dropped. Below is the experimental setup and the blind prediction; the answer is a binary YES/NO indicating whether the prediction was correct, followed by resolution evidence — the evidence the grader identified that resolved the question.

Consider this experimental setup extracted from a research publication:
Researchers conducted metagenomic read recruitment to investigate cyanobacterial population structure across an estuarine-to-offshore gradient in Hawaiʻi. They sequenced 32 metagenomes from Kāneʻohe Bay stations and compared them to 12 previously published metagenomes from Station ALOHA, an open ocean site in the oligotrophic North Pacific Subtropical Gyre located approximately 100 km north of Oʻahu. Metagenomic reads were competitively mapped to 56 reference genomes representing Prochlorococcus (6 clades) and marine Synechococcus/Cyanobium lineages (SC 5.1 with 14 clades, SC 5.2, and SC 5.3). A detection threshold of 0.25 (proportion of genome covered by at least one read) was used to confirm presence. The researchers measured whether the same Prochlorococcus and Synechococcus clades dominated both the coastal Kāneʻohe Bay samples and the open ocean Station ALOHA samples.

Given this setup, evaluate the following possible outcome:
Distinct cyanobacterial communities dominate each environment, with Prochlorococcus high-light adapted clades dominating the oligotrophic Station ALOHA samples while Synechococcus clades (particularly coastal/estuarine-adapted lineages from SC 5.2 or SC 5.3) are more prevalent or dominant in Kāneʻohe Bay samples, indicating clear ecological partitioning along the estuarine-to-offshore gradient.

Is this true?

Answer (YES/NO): NO